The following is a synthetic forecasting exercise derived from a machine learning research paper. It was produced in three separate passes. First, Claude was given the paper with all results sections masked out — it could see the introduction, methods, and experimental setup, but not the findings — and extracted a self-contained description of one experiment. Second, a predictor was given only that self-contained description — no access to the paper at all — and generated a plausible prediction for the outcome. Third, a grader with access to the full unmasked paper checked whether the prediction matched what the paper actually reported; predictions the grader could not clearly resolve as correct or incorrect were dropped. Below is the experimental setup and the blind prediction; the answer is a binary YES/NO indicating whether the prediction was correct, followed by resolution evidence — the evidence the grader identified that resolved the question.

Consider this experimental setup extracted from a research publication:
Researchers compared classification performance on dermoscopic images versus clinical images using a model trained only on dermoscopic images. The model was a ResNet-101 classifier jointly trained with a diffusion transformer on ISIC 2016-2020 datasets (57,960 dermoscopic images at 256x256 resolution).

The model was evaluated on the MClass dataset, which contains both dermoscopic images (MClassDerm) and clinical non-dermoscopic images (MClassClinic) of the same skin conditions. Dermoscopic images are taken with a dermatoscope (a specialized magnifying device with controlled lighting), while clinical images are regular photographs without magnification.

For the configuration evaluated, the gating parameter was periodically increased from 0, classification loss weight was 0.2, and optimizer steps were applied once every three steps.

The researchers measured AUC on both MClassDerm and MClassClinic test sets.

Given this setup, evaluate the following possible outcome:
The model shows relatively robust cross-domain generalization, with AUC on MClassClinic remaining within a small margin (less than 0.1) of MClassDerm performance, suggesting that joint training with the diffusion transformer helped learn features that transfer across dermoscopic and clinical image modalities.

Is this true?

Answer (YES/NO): NO